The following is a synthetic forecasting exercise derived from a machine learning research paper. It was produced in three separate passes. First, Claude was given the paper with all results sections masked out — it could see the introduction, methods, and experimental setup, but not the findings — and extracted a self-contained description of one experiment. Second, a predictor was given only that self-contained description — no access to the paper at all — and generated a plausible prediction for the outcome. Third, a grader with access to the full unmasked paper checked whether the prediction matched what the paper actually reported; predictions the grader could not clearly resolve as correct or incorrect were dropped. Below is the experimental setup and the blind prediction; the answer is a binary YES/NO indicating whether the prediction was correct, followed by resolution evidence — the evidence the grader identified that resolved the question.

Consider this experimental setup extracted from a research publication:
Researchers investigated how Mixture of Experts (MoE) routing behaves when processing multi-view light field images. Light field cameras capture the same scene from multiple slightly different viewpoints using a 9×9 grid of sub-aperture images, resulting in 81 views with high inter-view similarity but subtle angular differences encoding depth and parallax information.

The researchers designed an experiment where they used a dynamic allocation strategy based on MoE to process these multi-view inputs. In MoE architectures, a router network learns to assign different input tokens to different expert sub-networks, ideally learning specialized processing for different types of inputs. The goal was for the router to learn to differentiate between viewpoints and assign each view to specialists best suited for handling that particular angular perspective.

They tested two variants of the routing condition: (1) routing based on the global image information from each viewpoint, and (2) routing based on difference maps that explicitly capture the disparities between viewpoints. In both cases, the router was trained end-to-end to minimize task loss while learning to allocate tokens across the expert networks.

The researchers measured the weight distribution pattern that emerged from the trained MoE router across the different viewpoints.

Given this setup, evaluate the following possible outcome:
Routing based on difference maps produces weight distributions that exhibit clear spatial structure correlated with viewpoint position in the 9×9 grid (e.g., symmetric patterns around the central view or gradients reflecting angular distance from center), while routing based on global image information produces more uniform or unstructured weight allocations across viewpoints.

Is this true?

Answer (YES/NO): NO